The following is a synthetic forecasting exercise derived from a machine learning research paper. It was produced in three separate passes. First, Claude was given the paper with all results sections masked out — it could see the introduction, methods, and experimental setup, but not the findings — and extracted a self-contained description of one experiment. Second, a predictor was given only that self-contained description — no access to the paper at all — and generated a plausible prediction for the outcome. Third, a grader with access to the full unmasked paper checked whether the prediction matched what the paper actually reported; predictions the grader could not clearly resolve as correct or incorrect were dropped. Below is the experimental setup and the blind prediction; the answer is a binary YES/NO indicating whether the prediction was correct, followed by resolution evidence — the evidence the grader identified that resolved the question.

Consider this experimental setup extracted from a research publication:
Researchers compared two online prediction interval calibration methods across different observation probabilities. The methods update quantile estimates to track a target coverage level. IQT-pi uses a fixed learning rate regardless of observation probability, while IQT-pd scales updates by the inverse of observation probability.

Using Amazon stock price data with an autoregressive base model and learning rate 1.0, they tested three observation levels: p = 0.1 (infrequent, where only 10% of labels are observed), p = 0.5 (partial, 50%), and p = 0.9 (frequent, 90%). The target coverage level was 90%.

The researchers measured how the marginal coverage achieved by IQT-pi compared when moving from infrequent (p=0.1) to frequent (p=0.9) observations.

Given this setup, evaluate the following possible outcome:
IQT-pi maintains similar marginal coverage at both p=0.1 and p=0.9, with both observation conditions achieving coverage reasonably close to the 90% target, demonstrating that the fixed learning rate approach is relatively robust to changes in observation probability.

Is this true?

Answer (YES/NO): NO